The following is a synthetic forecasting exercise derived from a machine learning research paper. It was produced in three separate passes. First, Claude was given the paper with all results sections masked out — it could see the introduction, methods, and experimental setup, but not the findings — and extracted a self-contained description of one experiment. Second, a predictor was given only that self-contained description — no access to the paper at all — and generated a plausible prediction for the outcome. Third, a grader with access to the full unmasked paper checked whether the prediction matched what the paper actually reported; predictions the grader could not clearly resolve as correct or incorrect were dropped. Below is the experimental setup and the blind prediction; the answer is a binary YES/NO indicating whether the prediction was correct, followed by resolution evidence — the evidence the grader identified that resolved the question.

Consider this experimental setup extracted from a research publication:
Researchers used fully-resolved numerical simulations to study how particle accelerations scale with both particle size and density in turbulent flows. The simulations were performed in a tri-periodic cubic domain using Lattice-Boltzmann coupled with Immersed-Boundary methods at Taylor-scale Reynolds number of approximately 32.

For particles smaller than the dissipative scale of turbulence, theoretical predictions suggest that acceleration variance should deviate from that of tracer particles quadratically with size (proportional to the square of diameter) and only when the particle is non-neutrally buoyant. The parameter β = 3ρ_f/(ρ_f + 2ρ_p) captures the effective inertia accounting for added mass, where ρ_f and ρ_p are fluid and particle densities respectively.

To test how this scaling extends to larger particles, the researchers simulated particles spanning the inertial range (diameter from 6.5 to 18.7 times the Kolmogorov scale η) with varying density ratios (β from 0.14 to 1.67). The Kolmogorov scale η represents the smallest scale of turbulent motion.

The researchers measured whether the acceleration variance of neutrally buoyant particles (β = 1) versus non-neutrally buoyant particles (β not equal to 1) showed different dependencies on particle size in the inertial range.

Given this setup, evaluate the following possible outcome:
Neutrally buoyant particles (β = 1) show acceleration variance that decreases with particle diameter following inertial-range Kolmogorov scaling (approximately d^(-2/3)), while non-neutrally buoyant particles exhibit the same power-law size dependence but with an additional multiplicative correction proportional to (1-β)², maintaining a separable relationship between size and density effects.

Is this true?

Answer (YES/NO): NO